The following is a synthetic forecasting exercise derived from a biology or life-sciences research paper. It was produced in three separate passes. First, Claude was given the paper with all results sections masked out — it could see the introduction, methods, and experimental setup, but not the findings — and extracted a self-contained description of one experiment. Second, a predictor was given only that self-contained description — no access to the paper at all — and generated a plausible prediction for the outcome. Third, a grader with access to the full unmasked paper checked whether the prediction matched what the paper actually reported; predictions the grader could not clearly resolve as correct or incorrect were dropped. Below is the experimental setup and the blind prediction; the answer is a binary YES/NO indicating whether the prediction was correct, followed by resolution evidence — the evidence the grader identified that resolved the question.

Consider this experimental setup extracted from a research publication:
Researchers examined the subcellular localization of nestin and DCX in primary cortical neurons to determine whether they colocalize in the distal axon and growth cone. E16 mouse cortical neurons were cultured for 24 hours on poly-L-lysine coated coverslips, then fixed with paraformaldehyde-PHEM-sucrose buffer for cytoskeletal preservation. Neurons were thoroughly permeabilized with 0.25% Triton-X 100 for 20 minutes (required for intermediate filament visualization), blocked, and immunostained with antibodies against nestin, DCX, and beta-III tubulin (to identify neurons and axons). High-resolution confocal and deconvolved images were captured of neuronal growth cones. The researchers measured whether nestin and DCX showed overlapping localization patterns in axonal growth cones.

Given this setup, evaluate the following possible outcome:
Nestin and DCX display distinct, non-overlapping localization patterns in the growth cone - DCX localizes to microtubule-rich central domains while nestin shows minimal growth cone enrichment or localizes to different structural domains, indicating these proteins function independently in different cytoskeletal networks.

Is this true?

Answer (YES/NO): NO